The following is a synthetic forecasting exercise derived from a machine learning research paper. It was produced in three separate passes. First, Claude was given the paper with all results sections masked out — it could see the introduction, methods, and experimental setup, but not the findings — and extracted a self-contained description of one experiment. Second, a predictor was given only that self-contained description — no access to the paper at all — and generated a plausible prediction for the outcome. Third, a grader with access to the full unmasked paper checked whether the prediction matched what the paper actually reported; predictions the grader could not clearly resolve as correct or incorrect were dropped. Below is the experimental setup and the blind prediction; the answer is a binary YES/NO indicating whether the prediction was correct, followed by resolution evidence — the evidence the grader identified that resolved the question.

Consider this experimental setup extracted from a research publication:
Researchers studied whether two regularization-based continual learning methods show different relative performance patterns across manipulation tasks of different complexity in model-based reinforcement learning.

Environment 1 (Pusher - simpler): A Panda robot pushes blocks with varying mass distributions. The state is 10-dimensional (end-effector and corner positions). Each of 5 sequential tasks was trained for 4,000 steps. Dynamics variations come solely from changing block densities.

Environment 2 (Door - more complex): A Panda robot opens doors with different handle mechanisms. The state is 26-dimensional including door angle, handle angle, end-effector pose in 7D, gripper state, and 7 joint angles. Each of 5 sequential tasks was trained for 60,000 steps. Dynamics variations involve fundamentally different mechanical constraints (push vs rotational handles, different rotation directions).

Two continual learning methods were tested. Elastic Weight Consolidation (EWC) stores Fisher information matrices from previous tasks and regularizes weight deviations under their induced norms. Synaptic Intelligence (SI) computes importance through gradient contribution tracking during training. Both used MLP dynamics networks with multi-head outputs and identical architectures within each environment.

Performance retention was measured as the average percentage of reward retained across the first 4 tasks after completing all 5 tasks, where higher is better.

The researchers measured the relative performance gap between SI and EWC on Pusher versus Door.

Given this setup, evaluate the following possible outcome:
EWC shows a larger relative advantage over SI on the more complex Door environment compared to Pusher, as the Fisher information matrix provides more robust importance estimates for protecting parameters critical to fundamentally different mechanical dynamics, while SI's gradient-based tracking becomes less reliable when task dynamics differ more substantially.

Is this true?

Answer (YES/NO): YES